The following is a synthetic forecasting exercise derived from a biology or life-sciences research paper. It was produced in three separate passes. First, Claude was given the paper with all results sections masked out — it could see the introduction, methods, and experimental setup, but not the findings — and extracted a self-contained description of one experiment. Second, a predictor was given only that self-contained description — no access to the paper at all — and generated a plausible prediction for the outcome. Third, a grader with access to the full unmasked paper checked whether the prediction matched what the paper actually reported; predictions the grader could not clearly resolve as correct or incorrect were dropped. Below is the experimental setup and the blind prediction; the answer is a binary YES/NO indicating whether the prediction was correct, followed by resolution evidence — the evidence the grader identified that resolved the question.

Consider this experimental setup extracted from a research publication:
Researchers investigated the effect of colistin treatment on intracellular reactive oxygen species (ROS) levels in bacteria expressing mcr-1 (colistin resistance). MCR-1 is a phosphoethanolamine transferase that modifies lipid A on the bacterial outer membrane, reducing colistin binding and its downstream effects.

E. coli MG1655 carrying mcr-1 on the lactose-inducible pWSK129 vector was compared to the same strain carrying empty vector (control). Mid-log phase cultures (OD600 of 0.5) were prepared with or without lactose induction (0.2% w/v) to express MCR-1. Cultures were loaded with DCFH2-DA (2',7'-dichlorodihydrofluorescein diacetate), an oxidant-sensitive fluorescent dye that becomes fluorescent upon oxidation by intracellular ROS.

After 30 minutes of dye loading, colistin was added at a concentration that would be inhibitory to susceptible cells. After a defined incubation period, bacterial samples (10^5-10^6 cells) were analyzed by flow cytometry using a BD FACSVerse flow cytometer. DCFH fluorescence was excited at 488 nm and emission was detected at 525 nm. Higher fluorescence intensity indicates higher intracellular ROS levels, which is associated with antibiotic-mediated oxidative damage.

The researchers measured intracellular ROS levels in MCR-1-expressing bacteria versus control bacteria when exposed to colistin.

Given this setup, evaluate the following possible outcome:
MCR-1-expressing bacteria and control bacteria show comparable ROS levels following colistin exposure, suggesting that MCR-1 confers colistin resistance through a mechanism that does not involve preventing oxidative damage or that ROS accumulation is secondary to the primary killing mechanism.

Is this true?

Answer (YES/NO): NO